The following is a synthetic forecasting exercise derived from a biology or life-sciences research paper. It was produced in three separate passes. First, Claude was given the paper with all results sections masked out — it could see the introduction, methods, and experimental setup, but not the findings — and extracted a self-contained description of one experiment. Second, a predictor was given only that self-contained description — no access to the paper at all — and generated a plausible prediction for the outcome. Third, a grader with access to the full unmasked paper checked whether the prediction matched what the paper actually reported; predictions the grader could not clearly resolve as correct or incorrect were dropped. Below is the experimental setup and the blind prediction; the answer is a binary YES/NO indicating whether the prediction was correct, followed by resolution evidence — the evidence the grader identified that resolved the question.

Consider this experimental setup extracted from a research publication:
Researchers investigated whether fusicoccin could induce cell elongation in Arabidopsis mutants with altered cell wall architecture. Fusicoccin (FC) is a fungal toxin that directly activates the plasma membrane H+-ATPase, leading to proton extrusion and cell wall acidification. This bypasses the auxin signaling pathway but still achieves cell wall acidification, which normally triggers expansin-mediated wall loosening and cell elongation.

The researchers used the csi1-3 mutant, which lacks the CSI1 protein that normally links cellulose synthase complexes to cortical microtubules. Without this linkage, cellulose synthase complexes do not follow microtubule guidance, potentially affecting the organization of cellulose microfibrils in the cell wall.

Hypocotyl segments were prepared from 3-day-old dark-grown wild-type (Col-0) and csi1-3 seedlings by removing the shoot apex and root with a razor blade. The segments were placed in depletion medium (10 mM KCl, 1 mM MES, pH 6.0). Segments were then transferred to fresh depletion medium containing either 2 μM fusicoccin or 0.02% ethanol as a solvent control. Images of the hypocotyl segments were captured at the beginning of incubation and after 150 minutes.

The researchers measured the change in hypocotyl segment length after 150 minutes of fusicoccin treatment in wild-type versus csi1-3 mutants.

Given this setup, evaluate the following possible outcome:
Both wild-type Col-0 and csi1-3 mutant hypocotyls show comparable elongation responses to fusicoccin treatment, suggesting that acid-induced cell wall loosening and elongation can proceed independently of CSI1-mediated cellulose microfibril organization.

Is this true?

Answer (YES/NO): NO